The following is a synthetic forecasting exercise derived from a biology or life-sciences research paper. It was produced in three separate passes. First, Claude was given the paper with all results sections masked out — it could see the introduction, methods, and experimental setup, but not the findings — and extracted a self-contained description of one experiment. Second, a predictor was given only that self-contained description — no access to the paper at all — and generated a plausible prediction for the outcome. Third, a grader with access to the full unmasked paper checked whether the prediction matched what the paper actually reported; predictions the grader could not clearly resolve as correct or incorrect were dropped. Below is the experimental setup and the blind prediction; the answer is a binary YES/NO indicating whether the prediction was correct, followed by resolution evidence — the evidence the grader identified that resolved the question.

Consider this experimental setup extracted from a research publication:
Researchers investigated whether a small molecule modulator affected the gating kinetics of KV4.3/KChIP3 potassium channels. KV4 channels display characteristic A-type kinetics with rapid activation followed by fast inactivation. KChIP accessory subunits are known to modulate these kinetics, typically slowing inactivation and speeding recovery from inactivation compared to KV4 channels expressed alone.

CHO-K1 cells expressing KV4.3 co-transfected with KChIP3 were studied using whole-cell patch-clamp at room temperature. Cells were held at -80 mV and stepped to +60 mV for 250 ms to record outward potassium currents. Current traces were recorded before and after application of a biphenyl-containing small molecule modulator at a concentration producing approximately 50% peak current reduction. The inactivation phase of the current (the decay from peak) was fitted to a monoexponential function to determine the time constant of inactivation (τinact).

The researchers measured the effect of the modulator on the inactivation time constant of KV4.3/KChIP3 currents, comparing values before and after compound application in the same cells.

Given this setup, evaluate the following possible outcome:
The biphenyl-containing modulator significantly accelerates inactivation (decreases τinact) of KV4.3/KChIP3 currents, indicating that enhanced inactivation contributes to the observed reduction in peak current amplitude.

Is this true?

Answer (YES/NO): NO